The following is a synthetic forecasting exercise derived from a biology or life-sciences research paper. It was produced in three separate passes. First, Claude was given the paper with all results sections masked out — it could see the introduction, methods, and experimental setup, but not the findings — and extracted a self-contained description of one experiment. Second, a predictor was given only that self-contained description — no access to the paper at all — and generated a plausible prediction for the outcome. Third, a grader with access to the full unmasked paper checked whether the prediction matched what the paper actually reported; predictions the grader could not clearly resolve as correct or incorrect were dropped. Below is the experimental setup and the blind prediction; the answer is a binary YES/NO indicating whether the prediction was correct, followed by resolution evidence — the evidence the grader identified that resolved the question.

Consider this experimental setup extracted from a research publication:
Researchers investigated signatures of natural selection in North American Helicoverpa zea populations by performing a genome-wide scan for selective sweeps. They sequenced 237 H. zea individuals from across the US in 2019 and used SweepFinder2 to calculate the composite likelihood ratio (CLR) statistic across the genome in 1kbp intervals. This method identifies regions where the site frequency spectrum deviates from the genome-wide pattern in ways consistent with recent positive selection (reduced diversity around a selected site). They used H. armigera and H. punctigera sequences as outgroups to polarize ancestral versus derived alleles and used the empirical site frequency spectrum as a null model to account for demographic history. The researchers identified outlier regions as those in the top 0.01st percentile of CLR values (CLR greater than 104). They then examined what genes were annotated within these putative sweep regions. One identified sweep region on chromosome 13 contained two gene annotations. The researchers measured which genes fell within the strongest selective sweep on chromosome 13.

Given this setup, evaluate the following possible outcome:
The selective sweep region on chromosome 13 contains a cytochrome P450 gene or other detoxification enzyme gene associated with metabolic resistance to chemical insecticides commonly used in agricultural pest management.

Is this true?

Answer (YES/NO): YES